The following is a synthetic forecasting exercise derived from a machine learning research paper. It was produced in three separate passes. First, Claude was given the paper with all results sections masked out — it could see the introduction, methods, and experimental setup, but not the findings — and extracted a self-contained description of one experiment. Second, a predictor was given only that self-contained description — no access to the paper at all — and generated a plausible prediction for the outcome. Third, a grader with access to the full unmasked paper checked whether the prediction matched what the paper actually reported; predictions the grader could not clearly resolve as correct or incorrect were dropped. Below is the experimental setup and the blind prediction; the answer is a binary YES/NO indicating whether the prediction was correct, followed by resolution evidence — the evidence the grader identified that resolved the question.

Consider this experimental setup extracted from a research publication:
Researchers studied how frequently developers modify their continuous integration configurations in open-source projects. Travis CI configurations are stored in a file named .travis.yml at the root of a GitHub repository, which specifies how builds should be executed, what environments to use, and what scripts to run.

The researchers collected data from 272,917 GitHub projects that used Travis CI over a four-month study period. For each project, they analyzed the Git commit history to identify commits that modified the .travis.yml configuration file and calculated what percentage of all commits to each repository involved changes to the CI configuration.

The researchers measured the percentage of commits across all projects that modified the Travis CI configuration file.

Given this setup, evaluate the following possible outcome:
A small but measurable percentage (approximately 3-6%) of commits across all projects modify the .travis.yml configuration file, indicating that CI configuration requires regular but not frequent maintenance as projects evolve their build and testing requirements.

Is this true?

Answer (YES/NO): NO